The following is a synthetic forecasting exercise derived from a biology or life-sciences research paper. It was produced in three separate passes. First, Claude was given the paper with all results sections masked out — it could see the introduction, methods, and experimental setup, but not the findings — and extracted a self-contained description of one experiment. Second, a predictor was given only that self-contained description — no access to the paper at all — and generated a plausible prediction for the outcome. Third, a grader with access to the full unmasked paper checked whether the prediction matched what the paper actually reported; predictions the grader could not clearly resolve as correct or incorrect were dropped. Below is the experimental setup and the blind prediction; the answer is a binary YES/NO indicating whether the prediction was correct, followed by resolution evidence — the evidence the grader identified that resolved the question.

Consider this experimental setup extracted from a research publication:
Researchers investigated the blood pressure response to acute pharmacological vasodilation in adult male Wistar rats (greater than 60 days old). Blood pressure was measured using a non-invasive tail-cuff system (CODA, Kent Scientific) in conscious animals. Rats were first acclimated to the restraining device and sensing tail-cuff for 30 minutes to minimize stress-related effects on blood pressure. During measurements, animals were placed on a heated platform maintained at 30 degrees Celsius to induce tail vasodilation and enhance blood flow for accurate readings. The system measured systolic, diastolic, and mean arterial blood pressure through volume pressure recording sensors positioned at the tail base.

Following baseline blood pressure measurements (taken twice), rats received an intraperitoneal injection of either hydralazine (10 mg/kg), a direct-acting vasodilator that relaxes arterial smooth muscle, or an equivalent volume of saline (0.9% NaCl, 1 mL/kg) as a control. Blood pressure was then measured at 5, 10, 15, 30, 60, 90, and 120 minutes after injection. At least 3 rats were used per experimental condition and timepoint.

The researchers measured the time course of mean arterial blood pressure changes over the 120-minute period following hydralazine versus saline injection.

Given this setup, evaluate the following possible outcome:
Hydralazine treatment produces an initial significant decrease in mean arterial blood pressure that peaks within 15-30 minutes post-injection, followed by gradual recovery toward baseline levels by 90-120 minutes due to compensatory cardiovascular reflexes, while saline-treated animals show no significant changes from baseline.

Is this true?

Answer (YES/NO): NO